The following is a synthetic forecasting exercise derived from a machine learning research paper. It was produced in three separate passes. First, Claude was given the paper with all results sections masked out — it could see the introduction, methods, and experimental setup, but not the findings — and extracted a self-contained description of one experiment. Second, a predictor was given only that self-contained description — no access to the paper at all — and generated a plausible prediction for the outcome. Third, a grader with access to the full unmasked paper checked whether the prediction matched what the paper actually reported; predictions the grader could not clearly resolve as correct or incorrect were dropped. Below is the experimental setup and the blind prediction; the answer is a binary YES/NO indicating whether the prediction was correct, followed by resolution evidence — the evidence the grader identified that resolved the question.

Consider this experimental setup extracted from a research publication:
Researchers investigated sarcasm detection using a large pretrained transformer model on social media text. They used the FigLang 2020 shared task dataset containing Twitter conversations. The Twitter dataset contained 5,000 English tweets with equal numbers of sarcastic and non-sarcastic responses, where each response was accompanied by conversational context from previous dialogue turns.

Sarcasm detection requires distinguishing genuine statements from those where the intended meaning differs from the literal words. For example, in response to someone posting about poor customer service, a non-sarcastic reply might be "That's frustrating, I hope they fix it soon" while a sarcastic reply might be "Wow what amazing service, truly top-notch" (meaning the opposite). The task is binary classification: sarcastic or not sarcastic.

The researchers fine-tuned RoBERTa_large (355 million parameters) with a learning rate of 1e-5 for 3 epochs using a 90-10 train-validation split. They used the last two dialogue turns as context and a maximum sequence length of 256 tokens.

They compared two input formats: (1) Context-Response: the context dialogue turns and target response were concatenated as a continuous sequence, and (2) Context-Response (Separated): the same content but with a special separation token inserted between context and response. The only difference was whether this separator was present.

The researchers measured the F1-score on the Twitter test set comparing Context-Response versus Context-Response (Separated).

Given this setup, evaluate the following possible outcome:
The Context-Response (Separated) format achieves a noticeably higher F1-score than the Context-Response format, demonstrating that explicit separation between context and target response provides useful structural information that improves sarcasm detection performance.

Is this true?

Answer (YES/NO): NO